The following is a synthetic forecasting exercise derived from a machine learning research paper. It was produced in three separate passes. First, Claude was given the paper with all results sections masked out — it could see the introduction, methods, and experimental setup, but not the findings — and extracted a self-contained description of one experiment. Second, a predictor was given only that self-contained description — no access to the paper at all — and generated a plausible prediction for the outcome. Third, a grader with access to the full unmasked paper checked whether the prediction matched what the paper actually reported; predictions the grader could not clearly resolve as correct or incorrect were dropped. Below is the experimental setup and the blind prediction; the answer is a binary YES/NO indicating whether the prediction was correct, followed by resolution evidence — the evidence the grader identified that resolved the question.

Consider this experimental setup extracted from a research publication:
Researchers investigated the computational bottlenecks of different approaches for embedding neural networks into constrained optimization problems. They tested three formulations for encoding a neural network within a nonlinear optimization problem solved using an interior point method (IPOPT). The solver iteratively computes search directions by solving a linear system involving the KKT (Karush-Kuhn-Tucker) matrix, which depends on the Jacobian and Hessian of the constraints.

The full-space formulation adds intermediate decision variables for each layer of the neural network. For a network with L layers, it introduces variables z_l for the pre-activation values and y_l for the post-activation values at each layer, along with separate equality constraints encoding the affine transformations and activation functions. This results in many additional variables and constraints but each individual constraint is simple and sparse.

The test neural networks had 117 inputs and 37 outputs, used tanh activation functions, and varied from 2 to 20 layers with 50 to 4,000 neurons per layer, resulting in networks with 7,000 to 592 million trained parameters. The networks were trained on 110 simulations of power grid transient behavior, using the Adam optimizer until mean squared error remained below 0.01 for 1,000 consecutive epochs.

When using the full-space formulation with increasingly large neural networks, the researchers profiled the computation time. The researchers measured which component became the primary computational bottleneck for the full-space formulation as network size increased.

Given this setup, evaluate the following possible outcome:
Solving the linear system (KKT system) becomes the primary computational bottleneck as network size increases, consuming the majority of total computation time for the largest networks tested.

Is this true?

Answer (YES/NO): YES